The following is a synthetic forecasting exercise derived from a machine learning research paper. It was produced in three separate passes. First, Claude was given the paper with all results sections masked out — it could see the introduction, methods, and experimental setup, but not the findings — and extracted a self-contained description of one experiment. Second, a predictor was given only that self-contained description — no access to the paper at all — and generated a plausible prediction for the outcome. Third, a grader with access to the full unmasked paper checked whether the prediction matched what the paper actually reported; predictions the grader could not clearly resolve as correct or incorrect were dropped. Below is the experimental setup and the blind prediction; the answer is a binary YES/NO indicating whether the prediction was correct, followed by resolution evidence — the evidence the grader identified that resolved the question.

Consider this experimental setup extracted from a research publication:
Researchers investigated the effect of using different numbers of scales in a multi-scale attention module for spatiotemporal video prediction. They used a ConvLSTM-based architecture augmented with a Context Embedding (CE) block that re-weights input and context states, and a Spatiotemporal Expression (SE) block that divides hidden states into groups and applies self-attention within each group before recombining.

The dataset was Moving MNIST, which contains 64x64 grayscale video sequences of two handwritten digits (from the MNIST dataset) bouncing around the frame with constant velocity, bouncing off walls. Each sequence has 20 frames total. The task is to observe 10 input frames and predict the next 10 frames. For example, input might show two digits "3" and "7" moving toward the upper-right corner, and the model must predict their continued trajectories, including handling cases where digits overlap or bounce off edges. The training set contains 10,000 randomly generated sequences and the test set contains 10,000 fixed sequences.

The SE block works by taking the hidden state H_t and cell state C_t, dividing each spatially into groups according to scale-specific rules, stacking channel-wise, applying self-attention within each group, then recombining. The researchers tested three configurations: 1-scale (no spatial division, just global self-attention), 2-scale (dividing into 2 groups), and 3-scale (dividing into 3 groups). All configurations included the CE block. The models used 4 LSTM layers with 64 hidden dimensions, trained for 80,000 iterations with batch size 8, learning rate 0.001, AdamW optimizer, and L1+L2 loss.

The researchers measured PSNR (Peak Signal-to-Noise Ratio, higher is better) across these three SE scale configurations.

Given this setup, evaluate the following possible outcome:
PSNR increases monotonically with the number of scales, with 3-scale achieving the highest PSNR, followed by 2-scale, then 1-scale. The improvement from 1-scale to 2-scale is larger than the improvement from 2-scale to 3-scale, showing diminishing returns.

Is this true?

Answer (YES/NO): YES